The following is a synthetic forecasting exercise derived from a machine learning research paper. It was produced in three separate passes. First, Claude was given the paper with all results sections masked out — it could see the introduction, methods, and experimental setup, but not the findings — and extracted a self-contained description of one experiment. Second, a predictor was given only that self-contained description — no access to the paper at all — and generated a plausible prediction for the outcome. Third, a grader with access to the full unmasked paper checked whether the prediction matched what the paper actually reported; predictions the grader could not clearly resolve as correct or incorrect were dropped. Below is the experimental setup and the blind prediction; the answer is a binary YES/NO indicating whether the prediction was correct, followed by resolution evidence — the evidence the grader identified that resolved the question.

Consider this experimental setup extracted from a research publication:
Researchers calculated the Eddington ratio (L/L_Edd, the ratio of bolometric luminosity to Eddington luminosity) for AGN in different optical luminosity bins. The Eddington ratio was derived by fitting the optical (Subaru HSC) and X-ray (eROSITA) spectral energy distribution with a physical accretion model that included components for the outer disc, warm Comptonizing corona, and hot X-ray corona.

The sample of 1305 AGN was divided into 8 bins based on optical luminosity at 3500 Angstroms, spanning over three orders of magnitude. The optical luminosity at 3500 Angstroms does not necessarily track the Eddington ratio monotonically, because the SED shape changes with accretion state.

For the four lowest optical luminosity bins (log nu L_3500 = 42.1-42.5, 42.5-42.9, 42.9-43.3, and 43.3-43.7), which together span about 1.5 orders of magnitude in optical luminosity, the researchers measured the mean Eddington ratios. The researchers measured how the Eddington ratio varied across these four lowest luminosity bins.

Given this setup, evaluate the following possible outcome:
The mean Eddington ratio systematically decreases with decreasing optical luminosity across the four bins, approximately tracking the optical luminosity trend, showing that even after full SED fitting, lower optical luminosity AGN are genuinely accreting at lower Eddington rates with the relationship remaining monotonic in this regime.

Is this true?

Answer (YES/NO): NO